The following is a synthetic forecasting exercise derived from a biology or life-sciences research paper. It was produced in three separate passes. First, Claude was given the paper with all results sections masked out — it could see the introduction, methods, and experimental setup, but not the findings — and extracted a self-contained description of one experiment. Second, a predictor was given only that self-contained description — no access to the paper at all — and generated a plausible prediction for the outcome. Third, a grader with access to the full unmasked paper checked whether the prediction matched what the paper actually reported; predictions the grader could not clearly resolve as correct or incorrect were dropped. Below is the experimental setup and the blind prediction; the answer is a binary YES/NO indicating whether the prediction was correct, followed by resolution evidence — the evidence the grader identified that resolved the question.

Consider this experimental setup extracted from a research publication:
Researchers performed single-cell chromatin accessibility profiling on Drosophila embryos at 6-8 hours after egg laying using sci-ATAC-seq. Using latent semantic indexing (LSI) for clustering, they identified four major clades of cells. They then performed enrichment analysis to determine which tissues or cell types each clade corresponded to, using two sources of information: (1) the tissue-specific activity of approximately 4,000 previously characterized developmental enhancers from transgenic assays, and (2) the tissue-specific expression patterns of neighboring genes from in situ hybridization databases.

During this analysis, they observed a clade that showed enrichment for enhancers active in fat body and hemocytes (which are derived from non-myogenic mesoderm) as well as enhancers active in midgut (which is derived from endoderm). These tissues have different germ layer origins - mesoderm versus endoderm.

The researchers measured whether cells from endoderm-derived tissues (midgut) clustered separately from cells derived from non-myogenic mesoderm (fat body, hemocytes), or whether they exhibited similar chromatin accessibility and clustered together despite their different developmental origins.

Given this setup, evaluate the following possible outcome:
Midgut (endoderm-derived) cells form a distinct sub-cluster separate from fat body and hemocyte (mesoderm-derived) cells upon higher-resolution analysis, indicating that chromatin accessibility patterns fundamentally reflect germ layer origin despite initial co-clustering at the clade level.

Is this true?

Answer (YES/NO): NO